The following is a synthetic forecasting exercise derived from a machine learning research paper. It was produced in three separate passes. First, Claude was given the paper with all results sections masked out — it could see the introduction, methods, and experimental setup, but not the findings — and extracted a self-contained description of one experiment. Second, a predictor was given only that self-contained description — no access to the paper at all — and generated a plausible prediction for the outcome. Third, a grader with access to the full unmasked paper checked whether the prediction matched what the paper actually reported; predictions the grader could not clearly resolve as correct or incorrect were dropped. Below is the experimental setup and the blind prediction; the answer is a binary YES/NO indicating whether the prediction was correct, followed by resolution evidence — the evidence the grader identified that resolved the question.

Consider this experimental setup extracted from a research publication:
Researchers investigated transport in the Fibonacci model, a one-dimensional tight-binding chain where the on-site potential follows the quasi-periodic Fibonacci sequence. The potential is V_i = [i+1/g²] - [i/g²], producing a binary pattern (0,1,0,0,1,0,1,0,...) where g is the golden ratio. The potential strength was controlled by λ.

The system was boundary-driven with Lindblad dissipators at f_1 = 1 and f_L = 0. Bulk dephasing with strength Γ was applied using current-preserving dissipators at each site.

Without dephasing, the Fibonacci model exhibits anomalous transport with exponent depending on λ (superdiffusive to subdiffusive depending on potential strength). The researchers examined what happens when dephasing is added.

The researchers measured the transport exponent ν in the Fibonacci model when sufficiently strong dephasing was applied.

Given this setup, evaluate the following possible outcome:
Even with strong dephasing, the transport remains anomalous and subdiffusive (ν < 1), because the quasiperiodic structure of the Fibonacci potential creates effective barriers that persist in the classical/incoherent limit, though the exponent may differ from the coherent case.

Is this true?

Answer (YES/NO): NO